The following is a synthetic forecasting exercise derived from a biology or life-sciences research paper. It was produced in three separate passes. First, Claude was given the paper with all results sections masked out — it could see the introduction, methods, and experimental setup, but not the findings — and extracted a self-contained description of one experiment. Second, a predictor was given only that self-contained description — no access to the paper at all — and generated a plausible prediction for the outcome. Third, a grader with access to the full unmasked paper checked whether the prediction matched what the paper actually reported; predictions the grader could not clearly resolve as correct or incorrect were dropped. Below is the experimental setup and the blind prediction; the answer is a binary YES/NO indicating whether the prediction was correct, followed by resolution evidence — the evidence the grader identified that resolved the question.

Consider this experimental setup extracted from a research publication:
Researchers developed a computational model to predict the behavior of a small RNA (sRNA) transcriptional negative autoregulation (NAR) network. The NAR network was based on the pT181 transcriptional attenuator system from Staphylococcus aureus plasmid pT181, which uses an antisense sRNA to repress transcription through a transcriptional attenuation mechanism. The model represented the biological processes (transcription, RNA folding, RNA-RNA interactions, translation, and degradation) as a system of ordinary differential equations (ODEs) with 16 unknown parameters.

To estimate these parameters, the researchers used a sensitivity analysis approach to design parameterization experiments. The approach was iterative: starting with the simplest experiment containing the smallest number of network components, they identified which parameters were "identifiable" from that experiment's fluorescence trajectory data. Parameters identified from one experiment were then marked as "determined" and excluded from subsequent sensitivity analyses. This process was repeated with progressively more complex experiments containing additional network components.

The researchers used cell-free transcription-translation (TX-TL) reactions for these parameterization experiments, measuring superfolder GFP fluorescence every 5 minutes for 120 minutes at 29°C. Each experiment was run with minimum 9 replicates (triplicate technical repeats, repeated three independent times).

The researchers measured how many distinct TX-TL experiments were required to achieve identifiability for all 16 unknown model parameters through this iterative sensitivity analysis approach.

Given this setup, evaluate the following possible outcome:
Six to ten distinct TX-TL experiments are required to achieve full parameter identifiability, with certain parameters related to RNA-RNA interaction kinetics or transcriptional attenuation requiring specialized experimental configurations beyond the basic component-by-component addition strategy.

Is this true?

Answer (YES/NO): NO